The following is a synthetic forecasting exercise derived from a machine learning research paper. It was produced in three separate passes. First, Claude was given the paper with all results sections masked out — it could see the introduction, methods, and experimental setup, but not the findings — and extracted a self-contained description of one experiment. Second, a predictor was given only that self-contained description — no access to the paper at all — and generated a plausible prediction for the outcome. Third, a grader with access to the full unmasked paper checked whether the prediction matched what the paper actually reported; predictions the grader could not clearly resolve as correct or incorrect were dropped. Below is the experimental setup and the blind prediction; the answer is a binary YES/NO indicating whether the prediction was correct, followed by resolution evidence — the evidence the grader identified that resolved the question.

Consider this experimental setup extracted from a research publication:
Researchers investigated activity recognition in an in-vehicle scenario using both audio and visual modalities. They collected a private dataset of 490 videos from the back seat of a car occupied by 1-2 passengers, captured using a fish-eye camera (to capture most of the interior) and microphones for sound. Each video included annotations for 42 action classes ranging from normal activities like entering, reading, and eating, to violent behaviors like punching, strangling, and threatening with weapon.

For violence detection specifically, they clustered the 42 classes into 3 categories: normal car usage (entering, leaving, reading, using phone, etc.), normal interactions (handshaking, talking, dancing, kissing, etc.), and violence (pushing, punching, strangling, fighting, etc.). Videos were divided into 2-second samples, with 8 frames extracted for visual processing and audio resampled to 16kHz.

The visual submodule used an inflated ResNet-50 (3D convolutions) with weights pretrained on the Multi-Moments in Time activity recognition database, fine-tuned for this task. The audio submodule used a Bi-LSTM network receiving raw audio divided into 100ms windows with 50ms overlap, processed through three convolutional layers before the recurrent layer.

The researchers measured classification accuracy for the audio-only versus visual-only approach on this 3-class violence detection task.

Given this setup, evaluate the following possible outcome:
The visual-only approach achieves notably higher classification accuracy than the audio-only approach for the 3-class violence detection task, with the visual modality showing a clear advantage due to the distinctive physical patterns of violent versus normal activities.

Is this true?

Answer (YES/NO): NO